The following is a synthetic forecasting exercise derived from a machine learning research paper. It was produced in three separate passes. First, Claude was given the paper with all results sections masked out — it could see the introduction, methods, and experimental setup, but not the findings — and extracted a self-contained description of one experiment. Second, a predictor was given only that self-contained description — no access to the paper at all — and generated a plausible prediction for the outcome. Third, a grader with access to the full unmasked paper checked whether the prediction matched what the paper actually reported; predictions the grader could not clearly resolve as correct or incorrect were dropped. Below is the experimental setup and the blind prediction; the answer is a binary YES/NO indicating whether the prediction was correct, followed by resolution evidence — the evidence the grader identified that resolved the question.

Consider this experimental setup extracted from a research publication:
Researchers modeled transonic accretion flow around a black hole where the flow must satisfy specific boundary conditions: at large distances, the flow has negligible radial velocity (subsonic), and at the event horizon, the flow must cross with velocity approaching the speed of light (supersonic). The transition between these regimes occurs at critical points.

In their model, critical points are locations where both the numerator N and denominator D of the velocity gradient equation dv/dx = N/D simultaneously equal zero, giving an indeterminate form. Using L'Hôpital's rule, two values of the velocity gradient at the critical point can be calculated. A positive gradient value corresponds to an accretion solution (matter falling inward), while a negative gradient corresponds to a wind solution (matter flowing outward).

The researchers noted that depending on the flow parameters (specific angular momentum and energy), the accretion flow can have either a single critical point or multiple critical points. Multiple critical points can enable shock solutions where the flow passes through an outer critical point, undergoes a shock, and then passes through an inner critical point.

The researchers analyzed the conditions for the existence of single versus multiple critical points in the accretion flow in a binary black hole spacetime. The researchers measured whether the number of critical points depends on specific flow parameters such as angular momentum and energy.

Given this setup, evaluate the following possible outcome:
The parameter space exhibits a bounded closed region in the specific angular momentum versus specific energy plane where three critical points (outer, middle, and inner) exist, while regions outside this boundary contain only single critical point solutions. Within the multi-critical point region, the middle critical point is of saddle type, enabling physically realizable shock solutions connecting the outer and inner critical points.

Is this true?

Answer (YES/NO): NO